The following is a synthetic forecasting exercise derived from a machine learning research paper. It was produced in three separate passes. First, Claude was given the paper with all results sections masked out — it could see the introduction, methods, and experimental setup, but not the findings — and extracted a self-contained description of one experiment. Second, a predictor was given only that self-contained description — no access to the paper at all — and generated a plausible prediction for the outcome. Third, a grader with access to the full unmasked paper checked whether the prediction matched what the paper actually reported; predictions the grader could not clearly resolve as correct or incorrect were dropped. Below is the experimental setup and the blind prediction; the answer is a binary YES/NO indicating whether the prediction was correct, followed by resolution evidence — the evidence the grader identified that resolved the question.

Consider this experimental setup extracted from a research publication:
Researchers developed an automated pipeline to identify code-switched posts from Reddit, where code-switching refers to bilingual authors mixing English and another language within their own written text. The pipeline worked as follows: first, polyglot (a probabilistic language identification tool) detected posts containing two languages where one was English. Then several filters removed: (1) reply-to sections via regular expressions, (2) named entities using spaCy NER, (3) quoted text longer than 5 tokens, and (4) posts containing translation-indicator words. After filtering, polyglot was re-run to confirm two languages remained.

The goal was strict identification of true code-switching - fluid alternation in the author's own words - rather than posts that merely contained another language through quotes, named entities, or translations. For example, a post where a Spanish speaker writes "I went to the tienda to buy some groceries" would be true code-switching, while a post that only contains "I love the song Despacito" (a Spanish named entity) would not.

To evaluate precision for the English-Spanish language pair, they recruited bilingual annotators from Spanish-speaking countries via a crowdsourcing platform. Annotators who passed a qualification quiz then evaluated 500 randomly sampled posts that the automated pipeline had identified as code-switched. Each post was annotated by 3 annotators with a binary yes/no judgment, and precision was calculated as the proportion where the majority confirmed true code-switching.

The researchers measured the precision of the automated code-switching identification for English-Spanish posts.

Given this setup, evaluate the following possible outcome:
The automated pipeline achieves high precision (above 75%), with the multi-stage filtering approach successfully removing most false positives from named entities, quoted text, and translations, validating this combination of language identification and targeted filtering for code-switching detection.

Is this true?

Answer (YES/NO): NO